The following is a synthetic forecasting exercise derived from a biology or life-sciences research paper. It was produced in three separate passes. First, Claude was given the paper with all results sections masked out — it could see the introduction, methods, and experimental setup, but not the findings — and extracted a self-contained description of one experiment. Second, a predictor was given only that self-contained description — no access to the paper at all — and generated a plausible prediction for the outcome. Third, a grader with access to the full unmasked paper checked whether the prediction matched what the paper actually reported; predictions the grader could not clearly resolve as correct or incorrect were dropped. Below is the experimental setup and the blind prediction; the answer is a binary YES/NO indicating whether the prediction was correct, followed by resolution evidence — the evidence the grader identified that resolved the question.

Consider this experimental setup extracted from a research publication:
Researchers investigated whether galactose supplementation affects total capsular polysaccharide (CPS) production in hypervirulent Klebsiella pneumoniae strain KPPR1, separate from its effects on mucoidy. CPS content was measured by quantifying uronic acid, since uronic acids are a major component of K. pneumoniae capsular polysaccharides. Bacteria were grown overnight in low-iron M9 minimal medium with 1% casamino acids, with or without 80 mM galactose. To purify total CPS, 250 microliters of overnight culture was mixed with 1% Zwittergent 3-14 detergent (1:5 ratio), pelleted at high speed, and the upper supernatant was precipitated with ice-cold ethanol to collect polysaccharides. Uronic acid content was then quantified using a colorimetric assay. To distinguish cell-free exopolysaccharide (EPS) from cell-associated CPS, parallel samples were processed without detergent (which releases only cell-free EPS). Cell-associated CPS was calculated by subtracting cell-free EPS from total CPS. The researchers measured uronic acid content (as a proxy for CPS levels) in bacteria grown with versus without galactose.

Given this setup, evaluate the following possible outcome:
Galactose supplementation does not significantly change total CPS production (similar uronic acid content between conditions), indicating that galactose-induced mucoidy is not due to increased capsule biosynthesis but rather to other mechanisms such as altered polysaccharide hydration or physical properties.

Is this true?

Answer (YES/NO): NO